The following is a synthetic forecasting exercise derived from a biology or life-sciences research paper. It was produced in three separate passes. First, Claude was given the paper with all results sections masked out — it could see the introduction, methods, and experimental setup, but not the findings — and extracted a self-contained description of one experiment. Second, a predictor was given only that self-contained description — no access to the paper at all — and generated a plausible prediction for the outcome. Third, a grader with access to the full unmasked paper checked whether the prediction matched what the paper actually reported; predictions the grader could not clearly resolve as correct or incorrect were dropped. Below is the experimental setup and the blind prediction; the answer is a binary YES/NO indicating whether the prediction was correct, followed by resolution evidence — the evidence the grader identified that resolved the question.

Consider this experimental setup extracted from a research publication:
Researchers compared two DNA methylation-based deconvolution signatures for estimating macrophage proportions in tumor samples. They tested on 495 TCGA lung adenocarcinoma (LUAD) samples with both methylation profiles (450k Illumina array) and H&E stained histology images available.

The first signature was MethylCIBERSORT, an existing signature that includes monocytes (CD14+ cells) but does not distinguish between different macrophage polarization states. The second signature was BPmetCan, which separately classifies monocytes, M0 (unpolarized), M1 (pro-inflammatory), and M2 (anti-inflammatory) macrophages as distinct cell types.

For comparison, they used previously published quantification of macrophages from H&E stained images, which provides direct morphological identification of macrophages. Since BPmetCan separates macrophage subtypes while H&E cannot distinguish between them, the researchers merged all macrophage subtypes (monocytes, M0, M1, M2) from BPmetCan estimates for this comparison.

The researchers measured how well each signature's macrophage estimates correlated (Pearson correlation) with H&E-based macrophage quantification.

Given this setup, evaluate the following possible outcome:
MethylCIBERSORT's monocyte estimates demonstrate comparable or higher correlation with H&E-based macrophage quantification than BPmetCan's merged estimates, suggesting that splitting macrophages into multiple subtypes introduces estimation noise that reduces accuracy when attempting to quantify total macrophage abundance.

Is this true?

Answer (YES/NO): YES